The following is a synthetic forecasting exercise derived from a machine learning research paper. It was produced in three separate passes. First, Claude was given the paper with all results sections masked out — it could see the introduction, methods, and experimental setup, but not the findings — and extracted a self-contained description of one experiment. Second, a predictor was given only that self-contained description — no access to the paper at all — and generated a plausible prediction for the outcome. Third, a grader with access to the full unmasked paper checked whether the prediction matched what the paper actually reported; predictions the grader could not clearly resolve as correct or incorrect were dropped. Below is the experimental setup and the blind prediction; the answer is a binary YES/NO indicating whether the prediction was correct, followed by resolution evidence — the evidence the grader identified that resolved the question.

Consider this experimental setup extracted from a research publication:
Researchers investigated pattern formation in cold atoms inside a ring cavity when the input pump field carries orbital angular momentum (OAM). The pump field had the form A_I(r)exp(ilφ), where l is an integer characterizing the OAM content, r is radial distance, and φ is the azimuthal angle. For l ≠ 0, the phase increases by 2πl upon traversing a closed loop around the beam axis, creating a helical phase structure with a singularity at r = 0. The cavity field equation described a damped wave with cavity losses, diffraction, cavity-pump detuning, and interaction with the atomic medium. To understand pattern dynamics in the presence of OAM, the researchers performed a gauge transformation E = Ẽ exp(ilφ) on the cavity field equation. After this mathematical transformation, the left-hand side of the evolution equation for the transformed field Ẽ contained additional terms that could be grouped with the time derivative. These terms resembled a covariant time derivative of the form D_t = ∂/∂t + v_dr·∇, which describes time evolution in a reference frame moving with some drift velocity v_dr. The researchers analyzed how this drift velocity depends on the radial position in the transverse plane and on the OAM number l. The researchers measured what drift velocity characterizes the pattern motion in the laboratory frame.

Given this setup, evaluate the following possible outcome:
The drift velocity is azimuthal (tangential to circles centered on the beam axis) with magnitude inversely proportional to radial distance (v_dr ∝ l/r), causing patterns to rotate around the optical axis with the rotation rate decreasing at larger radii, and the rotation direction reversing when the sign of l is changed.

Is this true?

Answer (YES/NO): YES